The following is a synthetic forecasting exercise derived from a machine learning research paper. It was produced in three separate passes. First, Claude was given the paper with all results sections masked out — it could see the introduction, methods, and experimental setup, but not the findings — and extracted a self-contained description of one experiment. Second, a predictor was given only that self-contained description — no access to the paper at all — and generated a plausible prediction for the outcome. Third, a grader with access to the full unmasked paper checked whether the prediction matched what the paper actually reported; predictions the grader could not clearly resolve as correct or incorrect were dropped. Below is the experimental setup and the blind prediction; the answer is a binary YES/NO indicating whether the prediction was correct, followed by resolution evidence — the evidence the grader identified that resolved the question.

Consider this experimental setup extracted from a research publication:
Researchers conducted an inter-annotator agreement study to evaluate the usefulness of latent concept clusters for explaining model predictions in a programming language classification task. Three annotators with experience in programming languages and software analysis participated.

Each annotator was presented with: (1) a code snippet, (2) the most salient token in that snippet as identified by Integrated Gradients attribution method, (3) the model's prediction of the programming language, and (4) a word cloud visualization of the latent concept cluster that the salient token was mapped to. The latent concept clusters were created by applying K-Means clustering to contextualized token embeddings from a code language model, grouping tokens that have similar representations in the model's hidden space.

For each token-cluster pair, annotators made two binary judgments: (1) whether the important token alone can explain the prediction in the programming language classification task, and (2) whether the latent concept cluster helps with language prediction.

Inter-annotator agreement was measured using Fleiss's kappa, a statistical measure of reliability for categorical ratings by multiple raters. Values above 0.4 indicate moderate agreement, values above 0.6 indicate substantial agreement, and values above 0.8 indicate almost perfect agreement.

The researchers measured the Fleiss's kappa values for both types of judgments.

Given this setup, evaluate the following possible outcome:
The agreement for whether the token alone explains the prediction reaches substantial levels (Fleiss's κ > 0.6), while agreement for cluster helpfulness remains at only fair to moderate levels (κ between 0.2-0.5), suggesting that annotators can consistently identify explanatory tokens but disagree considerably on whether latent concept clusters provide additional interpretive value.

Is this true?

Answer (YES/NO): NO